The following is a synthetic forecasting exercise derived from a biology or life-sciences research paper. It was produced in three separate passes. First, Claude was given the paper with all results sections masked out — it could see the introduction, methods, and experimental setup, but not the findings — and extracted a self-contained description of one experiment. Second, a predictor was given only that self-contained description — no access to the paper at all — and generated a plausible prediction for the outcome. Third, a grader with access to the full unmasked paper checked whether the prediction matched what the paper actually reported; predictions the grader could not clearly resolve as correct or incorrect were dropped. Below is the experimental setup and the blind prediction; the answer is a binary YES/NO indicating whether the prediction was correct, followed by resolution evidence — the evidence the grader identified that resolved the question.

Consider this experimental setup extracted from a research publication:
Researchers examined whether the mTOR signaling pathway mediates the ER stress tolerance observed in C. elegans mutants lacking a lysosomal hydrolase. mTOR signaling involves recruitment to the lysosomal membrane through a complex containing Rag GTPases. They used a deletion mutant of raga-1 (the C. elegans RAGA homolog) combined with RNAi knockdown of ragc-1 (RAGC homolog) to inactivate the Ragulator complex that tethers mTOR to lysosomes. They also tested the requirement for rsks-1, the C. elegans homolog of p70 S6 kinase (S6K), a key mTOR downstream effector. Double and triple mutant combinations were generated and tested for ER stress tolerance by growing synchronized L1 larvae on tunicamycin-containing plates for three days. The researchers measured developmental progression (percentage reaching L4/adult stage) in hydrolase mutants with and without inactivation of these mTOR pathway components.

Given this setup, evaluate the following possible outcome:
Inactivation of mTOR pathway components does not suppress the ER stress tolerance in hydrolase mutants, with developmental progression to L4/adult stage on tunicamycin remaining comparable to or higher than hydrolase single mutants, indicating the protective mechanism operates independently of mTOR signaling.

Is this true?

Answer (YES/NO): NO